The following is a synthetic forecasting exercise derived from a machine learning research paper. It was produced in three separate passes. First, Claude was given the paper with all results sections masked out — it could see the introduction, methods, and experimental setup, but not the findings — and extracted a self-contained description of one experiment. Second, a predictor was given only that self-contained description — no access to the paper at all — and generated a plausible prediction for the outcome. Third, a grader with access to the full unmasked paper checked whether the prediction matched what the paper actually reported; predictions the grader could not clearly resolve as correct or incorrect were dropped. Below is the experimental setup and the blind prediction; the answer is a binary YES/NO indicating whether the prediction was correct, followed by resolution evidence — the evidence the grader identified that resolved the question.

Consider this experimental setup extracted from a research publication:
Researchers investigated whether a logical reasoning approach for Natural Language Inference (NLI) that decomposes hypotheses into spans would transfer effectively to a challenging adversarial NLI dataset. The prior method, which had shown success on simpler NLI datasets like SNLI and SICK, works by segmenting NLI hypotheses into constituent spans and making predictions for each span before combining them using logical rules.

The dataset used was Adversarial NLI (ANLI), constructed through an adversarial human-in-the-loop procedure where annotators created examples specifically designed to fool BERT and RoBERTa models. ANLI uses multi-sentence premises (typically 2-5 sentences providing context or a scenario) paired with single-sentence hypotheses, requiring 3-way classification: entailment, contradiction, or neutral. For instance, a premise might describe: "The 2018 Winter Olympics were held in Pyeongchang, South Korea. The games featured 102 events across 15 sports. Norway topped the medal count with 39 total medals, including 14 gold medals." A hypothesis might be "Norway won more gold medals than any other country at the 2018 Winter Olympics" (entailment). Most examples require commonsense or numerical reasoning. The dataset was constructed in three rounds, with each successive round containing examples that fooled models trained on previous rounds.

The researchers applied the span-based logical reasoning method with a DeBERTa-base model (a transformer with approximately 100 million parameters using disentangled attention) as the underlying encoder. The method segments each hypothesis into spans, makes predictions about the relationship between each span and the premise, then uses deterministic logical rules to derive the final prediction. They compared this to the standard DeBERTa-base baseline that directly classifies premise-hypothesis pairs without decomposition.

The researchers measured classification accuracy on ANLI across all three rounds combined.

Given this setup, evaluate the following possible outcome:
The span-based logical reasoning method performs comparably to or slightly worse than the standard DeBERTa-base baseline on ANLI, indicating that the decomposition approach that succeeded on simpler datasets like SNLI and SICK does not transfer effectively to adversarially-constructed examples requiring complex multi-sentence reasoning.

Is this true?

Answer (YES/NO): NO